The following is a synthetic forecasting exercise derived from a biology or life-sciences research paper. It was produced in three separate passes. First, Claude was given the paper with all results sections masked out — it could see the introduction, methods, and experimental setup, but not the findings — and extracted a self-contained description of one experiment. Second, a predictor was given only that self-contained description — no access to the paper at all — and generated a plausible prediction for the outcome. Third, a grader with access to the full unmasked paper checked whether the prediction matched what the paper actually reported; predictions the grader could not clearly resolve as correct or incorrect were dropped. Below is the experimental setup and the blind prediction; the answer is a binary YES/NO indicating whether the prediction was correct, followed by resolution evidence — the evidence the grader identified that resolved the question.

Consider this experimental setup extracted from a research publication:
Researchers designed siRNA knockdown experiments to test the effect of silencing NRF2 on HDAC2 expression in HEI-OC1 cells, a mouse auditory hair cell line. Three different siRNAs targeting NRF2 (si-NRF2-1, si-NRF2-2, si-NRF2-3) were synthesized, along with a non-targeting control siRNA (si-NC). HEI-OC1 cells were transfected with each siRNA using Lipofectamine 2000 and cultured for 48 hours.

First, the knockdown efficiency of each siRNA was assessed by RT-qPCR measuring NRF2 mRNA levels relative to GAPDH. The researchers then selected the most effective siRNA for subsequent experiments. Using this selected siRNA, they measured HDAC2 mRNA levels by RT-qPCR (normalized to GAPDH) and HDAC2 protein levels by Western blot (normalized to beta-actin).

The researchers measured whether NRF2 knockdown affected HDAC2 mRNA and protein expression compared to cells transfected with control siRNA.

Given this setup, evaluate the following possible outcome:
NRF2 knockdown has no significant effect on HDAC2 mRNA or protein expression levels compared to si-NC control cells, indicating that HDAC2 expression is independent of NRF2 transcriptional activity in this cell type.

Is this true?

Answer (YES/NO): NO